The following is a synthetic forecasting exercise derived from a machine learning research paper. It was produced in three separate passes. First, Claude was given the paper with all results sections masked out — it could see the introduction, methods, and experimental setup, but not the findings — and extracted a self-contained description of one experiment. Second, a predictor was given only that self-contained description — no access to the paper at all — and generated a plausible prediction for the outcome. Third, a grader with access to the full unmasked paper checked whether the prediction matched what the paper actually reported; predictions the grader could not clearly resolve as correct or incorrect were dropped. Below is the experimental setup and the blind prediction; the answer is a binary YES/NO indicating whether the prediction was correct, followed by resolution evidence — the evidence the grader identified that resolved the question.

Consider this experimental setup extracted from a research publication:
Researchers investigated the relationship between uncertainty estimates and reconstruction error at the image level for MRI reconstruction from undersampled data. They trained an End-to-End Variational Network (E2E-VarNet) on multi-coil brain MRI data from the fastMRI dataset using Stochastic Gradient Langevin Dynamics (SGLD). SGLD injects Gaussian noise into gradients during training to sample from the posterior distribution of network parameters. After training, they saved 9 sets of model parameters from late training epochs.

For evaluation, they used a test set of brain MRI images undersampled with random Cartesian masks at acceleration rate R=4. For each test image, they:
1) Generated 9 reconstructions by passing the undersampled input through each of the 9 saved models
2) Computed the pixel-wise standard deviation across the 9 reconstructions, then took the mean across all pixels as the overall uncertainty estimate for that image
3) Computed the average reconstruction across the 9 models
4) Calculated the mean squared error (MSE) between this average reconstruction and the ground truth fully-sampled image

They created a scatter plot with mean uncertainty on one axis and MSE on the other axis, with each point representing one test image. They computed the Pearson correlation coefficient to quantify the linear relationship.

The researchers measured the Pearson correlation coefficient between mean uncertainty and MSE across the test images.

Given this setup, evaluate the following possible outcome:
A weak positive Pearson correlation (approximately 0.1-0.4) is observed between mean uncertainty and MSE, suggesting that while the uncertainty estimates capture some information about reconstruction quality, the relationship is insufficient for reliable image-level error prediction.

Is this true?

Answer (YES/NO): NO